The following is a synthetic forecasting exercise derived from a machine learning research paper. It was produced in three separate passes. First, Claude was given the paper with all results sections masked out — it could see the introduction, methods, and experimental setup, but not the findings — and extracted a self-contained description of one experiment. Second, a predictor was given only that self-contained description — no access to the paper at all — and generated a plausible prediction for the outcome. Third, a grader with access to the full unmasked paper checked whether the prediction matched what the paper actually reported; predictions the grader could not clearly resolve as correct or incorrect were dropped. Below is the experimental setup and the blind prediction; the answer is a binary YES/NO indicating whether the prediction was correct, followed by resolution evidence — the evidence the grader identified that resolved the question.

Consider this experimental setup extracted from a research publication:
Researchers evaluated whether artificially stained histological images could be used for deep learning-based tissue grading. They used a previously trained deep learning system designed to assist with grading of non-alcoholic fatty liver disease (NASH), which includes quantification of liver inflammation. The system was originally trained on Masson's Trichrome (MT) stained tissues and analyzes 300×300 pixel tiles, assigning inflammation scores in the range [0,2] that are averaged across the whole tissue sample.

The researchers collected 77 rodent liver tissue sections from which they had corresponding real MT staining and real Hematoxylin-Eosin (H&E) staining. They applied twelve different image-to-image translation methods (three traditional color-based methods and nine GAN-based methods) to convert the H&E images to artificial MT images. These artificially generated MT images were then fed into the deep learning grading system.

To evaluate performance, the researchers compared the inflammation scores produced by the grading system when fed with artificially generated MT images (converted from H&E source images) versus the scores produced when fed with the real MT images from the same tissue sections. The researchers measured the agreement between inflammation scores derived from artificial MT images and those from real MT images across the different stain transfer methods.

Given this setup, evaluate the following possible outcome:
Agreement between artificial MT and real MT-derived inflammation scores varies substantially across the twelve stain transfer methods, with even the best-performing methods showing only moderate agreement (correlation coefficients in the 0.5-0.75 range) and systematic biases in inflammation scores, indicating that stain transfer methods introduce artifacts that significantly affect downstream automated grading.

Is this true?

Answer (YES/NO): NO